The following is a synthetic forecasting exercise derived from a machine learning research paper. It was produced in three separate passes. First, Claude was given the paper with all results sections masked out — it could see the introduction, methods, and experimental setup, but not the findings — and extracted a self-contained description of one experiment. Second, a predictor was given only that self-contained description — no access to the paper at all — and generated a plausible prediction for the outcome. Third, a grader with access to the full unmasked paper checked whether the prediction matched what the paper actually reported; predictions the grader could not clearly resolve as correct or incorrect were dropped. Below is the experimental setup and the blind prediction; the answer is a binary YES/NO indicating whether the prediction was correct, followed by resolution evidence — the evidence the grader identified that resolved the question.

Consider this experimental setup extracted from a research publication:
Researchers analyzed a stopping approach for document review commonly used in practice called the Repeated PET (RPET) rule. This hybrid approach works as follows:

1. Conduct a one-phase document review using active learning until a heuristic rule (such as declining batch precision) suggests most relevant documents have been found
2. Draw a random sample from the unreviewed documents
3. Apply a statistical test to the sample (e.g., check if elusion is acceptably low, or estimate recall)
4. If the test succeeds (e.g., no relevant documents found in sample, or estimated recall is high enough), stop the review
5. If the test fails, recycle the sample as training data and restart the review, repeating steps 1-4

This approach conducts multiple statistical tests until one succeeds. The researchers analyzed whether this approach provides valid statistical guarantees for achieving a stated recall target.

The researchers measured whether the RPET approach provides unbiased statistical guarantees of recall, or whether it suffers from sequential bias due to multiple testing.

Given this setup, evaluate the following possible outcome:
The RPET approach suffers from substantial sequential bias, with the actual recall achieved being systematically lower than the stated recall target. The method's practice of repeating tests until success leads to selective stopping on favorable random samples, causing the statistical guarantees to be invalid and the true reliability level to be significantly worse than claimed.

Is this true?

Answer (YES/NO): YES